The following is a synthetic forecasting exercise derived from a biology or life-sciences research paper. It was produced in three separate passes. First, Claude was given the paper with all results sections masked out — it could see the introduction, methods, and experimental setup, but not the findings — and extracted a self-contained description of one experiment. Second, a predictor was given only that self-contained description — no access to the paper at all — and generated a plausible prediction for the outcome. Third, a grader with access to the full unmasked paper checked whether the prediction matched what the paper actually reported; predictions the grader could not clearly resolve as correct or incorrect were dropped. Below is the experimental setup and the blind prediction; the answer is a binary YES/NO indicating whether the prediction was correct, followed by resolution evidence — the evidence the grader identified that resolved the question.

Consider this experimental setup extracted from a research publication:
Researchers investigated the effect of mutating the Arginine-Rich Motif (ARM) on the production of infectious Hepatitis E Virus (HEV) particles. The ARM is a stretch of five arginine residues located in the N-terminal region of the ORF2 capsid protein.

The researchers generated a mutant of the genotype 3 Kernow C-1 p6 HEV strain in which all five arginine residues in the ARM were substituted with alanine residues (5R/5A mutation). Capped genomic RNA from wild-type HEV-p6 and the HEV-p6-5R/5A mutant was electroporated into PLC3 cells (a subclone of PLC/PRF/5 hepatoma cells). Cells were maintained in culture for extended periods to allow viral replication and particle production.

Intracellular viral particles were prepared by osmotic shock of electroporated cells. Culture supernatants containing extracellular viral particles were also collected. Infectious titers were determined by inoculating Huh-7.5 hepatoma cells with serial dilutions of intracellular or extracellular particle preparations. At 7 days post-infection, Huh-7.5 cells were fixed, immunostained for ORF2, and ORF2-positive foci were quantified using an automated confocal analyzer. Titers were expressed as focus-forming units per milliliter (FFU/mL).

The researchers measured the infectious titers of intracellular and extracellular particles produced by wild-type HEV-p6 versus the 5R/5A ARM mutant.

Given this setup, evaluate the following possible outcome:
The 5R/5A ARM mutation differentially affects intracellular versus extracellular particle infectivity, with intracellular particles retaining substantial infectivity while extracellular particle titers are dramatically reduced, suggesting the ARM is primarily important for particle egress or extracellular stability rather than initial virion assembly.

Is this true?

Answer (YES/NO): NO